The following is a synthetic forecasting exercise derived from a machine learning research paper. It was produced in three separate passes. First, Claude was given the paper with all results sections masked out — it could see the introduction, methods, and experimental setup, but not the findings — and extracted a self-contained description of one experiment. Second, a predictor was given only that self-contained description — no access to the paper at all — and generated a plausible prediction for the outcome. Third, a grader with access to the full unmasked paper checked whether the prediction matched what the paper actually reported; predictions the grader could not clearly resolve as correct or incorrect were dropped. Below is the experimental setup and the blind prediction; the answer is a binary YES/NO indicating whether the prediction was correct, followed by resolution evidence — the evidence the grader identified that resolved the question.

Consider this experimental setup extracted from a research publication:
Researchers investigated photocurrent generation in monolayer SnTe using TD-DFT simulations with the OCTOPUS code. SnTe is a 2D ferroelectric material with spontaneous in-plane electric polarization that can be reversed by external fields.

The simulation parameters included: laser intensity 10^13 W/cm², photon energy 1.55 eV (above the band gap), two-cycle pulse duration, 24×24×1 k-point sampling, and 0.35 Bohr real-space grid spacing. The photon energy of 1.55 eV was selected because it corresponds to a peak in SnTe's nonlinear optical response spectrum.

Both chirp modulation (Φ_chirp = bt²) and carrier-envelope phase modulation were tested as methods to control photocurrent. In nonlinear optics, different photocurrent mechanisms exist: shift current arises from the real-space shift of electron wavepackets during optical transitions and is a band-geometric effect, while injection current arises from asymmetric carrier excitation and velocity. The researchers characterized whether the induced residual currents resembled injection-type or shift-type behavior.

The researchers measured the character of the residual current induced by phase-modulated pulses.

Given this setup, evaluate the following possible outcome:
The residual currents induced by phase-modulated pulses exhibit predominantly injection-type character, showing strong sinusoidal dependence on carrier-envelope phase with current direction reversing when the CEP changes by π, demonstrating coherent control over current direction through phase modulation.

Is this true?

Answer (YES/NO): YES